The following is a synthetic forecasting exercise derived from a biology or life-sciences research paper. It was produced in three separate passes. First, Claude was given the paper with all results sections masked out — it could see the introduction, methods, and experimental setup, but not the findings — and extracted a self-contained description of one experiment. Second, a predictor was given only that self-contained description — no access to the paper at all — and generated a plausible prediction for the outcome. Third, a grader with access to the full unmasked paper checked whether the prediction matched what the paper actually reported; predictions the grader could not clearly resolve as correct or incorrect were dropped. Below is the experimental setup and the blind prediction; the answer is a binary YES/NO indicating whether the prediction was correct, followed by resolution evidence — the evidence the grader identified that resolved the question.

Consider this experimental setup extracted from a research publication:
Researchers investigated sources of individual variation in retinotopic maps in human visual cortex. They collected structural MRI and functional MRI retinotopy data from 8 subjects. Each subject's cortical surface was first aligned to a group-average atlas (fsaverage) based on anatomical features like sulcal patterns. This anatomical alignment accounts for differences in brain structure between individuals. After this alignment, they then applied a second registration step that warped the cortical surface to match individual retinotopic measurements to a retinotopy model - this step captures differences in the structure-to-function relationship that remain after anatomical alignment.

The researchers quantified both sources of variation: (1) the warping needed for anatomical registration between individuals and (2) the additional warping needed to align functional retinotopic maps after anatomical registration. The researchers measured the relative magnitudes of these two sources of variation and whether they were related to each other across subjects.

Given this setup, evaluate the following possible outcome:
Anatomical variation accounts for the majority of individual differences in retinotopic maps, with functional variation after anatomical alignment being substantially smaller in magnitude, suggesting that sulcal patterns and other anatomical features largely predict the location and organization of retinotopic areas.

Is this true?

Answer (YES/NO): NO